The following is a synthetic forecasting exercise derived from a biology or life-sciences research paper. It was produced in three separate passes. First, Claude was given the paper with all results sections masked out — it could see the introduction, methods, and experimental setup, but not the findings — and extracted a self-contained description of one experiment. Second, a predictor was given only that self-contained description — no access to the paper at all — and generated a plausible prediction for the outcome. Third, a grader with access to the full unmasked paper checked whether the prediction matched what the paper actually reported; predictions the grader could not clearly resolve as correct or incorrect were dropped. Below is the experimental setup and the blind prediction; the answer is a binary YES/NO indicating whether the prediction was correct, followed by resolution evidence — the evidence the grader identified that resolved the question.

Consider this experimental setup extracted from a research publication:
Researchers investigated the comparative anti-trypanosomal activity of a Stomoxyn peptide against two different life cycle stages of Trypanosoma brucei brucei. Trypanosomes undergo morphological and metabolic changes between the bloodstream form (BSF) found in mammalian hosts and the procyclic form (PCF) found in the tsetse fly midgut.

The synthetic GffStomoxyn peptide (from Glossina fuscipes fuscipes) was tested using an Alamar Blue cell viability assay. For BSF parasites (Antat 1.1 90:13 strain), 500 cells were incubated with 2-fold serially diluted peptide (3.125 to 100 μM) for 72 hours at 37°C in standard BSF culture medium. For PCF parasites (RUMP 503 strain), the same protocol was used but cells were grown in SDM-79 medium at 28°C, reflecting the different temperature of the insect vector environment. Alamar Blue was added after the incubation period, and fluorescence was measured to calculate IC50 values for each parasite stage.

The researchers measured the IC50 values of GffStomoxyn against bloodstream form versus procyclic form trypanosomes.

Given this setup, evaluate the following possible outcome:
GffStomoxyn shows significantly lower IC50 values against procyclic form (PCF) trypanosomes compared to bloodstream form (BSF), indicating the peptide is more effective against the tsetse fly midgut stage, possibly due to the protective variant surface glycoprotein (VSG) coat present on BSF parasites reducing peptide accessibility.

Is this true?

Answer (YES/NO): NO